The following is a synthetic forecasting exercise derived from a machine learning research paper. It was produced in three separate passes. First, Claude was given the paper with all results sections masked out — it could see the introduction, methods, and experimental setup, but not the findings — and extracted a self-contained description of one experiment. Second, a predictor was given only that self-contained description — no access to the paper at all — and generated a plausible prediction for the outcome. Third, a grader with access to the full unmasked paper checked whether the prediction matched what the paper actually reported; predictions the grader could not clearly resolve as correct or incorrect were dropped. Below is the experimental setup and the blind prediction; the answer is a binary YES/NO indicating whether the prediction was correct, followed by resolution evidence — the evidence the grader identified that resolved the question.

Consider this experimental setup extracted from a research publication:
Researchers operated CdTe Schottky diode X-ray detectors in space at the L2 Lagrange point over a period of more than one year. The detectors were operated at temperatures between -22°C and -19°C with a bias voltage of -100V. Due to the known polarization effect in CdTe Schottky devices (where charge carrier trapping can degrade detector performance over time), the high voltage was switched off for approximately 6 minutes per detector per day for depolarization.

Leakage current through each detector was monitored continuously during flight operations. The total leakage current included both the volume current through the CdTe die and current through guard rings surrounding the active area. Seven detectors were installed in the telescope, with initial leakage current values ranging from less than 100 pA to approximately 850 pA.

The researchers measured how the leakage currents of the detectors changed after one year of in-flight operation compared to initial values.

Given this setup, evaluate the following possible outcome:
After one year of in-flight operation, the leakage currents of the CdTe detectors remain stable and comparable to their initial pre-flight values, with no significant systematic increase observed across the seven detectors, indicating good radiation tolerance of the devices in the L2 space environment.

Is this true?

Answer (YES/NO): YES